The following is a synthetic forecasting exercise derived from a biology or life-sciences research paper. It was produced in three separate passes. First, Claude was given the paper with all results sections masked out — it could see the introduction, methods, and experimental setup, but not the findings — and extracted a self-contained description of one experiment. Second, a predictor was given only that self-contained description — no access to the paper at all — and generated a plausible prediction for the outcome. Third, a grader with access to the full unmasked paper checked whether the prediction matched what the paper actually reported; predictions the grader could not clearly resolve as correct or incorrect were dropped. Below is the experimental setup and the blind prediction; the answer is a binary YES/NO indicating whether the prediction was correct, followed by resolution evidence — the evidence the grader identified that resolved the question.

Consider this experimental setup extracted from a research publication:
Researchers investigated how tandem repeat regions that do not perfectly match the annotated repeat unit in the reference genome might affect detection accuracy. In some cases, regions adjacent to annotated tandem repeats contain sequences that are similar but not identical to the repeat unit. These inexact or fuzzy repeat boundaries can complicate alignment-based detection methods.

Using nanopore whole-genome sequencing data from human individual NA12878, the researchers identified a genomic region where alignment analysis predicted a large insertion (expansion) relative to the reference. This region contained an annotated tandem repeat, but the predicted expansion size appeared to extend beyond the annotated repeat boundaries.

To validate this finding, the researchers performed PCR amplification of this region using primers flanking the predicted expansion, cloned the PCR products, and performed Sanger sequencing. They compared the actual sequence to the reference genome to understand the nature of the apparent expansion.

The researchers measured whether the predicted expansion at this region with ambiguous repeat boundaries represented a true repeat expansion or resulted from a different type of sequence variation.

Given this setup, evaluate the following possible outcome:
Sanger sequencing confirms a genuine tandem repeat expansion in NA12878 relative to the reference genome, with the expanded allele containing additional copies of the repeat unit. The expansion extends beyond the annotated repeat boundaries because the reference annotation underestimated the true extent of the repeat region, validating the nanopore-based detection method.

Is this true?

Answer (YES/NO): NO